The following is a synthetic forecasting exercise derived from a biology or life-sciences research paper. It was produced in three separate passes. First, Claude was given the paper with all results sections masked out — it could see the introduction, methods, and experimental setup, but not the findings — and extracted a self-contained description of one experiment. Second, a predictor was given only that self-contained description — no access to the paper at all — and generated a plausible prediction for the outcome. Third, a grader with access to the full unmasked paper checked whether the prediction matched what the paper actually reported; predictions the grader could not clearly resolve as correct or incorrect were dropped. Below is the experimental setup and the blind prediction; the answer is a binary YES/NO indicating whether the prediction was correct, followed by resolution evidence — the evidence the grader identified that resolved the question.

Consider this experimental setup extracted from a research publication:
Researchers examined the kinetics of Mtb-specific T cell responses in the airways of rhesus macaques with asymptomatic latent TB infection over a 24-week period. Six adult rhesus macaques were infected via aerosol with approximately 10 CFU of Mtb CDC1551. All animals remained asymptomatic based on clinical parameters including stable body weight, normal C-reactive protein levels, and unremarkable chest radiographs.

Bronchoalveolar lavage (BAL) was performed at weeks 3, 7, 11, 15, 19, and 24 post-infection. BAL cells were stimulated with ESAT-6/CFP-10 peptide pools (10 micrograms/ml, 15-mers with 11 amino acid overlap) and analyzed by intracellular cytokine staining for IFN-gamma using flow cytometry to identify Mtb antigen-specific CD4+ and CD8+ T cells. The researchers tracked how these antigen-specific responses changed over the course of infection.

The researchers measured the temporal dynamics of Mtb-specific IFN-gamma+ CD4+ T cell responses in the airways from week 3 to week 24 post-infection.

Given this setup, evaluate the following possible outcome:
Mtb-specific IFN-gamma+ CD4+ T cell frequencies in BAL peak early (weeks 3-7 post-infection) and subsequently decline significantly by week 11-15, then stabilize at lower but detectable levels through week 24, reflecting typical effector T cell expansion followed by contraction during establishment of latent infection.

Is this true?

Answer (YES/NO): NO